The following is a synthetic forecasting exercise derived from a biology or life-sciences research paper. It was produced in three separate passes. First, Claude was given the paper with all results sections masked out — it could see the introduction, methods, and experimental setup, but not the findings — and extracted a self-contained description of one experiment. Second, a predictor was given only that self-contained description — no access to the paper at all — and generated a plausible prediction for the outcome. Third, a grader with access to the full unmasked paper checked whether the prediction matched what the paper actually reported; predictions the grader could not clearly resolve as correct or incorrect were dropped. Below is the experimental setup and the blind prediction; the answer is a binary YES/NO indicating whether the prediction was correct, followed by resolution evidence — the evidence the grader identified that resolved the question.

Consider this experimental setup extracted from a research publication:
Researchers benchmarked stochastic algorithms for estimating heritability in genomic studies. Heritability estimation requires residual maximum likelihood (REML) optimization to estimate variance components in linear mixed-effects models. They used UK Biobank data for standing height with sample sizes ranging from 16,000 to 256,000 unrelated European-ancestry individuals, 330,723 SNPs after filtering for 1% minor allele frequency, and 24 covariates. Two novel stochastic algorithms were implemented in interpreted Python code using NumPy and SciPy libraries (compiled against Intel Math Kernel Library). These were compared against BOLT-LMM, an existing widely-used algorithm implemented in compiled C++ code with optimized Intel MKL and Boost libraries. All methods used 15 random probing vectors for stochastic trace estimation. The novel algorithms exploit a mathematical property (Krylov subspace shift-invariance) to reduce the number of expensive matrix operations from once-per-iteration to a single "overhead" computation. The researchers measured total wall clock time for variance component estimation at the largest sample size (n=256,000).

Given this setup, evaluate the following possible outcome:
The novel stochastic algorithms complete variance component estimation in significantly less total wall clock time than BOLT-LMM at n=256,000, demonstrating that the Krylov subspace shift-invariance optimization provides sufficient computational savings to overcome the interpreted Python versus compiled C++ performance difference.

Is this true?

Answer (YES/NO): NO